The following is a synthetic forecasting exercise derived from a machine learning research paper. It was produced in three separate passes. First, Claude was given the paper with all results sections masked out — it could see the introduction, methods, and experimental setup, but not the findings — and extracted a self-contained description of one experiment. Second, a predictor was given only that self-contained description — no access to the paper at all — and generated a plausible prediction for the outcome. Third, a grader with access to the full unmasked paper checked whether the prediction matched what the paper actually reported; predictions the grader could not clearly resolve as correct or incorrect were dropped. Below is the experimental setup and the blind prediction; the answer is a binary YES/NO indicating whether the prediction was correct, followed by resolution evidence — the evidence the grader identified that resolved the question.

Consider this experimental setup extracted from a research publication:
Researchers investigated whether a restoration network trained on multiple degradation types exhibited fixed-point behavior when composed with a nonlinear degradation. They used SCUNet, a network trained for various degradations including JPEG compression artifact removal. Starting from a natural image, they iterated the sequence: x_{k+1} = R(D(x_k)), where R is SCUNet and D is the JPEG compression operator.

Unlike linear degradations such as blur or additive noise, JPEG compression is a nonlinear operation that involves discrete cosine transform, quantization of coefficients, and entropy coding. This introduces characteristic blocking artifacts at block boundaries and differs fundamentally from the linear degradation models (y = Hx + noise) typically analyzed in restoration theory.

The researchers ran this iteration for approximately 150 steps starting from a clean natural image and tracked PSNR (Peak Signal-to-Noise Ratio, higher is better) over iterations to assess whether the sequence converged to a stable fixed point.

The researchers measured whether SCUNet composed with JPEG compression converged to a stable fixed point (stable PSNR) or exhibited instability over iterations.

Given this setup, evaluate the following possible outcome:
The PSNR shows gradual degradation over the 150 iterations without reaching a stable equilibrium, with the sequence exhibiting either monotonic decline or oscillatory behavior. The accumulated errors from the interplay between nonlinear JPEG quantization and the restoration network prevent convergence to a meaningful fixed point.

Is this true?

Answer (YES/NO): NO